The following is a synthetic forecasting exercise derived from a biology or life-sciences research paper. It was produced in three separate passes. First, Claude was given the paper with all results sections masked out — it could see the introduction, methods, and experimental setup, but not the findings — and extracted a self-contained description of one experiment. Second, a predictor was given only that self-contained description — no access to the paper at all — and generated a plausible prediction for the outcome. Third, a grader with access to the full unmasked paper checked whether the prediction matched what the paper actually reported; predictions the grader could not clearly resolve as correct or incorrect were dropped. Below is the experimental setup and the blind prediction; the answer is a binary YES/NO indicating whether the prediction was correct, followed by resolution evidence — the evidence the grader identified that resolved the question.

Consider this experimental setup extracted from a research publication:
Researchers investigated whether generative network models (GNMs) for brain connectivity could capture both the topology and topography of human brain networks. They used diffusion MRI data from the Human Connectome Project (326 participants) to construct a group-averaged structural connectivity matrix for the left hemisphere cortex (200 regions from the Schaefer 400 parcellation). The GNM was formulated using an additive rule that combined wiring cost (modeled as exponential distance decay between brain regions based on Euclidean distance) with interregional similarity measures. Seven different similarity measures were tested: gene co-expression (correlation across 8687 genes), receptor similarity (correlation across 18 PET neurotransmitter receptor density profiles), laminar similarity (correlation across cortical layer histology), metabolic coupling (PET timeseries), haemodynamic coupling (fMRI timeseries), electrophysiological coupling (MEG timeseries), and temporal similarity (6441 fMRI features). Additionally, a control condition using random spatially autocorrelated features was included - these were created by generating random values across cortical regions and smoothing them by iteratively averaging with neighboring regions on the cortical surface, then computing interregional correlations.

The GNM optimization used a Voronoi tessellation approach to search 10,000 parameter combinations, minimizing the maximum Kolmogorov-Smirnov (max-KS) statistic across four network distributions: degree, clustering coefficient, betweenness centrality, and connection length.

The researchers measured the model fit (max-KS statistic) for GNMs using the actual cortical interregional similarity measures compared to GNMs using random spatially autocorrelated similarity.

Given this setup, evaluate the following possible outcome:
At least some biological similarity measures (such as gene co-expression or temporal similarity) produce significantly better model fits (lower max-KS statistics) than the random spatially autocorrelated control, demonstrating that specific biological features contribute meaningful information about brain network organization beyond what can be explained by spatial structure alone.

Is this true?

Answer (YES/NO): YES